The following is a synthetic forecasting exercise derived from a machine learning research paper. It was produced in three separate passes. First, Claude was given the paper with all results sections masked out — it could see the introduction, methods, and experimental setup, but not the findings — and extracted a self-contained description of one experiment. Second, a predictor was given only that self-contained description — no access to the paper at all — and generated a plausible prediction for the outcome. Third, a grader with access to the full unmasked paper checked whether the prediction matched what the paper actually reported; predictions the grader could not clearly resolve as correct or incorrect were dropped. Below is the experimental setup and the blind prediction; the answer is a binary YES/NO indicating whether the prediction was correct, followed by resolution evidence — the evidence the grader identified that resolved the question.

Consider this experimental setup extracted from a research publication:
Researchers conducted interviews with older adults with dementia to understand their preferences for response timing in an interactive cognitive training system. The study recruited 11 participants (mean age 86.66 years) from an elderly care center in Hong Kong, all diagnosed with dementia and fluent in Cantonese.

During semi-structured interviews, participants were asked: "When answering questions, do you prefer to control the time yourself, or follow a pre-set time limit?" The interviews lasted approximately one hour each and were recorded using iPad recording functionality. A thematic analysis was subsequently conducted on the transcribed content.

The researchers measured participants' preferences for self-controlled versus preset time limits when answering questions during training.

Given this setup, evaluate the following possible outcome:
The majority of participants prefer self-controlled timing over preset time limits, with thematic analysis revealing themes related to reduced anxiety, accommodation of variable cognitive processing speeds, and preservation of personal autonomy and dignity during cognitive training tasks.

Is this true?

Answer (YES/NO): NO